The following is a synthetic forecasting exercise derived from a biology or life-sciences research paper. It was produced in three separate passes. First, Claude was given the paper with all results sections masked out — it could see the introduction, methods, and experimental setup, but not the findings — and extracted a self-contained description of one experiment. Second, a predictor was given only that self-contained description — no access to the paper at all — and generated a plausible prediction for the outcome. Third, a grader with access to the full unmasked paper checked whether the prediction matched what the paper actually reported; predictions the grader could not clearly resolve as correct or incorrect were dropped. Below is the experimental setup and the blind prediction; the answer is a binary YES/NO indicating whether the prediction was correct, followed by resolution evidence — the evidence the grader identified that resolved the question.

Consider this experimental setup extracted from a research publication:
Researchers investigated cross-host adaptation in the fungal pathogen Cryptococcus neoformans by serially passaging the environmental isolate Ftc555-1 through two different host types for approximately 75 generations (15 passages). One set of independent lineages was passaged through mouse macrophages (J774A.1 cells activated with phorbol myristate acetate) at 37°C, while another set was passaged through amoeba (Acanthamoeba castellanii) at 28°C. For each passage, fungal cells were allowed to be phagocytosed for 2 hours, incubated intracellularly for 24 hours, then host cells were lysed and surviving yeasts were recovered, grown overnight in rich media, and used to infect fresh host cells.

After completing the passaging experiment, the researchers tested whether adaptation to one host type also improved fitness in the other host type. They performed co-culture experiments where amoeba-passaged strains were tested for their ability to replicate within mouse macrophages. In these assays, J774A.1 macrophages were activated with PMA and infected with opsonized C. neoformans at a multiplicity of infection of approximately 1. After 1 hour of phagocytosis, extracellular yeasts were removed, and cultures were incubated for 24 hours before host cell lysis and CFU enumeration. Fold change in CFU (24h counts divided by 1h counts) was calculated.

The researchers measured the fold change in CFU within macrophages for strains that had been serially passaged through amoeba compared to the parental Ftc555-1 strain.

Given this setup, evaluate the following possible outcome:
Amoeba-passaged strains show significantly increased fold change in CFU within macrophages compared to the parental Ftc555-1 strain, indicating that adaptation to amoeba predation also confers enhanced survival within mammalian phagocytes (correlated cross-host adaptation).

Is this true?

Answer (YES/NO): NO